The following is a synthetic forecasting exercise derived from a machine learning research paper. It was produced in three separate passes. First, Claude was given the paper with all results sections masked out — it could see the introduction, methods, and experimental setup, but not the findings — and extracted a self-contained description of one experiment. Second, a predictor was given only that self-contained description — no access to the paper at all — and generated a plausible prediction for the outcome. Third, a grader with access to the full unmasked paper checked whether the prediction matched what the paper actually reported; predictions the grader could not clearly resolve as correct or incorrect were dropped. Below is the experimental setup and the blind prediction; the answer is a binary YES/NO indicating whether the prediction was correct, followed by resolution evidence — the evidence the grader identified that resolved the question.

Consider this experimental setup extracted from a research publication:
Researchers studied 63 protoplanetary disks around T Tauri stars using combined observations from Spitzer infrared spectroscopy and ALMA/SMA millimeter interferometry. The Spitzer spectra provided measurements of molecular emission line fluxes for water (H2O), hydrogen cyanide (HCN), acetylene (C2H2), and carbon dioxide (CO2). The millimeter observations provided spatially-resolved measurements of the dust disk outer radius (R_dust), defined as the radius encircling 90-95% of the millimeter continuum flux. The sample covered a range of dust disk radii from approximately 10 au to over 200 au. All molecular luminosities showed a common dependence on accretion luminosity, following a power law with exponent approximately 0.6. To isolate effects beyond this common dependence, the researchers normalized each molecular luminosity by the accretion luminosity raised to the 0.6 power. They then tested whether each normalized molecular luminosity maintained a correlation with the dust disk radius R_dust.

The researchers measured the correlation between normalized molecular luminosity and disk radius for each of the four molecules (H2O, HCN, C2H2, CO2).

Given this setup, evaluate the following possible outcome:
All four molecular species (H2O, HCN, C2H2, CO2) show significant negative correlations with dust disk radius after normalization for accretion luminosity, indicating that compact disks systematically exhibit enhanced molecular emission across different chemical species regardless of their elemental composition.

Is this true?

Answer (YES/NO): NO